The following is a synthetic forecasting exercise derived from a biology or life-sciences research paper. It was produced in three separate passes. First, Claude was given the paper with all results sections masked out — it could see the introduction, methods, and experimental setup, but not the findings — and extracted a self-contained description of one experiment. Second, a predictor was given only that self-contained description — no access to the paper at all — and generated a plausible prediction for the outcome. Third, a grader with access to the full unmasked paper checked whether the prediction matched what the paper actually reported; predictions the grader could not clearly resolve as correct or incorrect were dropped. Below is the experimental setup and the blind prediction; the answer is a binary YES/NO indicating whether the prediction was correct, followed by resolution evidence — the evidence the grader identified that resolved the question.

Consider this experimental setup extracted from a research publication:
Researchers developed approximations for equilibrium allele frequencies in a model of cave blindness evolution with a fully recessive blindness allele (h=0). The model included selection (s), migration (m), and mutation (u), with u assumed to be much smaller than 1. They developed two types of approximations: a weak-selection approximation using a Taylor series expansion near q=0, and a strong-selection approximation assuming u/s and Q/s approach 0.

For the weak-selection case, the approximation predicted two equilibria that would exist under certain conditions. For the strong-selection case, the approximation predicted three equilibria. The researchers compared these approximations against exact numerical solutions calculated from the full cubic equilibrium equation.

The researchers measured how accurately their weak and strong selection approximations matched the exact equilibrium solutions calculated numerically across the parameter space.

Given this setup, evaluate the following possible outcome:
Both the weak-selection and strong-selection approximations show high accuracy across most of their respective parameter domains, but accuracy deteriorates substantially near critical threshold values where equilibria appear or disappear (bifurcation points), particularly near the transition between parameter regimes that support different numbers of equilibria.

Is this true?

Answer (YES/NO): NO